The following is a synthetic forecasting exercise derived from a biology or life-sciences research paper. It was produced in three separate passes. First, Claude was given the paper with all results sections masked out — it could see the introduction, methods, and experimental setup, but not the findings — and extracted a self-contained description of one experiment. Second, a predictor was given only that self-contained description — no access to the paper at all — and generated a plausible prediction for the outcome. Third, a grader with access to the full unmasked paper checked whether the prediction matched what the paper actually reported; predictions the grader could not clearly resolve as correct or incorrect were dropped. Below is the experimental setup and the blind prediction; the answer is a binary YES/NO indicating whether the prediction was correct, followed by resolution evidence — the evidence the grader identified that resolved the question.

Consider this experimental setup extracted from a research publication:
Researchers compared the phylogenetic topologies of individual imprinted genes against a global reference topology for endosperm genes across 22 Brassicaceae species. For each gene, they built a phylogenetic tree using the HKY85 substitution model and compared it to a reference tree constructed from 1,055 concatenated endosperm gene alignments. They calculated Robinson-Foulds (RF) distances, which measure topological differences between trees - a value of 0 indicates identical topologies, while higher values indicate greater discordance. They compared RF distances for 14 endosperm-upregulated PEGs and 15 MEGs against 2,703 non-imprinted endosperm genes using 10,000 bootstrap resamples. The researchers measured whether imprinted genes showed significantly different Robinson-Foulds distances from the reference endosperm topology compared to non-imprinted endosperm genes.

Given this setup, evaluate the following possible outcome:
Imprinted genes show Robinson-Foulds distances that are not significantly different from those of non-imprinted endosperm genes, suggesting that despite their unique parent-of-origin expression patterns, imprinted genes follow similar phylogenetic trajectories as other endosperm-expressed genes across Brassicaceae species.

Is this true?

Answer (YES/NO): YES